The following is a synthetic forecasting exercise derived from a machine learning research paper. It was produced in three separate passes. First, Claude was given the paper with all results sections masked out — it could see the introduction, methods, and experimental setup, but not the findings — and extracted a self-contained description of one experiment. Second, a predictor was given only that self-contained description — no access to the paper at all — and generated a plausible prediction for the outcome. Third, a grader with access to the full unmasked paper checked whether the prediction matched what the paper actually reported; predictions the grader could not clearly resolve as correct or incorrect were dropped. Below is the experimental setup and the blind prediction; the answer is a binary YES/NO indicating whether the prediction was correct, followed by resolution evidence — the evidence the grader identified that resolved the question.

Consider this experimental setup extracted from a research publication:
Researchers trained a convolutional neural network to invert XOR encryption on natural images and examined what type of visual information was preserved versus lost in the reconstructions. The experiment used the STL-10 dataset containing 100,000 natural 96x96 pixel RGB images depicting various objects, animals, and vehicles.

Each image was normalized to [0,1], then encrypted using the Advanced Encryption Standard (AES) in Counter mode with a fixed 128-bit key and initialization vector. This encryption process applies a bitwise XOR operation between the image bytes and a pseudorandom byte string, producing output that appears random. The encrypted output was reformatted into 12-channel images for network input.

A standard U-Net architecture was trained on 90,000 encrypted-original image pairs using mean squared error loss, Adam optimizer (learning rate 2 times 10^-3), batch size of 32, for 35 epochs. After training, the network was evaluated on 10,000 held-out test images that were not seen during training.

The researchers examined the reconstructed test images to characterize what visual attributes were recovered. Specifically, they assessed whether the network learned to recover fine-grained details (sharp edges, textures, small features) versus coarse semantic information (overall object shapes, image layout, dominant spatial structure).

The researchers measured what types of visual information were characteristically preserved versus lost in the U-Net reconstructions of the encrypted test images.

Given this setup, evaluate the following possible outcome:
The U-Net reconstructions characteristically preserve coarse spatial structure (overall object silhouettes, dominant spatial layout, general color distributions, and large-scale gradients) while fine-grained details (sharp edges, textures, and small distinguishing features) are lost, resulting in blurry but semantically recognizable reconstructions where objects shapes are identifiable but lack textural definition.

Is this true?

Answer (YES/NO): YES